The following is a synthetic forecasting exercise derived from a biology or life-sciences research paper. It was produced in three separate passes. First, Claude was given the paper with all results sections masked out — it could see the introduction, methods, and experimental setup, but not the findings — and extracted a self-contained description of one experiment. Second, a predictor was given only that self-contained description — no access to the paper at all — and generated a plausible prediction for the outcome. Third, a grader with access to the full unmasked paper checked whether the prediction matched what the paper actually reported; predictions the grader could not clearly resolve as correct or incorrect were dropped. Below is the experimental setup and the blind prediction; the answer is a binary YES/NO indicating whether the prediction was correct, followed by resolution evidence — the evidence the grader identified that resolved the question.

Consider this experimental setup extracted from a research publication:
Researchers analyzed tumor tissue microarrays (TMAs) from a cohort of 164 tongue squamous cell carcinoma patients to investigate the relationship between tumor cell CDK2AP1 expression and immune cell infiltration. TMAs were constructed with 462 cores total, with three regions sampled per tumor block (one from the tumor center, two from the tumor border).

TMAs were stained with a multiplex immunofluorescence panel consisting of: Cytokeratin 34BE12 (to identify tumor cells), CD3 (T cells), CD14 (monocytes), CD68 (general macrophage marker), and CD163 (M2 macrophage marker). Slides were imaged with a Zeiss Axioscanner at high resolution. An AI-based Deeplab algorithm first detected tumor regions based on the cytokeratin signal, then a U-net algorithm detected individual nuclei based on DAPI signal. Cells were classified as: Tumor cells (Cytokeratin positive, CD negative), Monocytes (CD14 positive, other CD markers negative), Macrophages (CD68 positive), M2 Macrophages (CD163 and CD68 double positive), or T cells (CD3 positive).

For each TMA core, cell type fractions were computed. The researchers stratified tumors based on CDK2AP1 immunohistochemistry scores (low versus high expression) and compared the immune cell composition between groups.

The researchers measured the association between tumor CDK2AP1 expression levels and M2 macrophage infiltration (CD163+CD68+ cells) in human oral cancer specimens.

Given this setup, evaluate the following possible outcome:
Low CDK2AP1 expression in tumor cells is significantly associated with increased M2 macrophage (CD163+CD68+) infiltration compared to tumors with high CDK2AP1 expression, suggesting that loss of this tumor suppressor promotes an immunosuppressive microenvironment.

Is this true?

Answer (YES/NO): NO